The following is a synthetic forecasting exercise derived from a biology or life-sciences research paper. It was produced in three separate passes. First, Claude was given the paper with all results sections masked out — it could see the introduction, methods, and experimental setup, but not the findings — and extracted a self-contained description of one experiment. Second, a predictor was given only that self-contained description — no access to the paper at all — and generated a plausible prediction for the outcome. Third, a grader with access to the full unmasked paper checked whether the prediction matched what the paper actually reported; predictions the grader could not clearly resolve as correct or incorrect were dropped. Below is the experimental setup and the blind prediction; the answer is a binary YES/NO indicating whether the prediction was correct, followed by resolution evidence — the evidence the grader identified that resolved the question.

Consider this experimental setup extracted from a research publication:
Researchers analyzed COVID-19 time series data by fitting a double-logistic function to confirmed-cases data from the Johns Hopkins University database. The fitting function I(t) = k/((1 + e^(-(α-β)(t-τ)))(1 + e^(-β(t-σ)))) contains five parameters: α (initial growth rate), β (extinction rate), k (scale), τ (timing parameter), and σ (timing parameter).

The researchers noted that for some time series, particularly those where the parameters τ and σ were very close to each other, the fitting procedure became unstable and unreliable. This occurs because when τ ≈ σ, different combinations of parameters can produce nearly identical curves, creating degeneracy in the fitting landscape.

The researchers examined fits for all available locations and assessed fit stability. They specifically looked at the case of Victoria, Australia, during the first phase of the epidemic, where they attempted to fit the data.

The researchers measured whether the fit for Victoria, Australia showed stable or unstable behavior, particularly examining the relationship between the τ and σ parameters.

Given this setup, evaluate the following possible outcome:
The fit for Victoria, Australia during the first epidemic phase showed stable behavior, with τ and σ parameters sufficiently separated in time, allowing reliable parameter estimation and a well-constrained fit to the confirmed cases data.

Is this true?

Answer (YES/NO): NO